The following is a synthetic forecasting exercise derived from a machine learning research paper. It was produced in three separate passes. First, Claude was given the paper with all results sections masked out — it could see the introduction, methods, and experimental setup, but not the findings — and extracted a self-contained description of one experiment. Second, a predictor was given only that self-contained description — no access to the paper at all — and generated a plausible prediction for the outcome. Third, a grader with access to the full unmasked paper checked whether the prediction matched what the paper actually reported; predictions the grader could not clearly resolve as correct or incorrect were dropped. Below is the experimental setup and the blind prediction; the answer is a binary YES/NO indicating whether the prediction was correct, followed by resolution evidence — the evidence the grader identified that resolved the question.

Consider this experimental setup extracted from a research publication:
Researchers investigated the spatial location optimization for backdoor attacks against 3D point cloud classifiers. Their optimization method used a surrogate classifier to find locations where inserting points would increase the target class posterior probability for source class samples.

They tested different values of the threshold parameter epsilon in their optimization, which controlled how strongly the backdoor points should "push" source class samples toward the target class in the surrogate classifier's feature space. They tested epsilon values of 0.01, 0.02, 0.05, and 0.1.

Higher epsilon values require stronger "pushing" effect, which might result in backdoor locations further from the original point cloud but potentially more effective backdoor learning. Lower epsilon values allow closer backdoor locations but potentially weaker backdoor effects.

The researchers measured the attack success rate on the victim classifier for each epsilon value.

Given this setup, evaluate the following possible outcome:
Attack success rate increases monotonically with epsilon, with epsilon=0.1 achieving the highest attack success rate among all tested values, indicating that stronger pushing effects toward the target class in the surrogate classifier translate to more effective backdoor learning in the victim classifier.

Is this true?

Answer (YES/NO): NO